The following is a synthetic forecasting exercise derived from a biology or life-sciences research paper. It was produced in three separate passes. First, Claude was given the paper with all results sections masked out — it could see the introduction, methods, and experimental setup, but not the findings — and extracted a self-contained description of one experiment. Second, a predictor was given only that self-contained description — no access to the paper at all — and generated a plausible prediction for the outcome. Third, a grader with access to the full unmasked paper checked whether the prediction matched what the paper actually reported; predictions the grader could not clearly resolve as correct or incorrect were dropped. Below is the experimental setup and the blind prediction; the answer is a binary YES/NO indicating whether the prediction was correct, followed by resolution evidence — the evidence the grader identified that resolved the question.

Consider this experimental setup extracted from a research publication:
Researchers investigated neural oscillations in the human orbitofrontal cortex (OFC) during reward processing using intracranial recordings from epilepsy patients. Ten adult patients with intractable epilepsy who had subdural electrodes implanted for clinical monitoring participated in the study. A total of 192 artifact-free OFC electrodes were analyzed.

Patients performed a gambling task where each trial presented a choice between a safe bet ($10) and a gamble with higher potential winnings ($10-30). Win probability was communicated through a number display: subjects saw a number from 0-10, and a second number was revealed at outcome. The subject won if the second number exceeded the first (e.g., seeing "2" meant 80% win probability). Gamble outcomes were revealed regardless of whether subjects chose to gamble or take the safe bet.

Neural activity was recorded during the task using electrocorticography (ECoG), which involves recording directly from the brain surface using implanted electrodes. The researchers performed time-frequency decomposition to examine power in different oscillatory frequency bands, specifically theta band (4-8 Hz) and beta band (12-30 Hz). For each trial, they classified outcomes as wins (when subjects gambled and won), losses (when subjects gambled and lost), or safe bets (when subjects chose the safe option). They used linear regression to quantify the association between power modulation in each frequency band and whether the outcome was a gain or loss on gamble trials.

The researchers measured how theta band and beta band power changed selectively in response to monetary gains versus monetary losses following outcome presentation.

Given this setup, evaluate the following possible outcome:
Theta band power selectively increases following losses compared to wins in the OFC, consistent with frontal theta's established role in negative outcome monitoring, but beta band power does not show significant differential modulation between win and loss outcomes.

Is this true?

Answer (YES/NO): NO